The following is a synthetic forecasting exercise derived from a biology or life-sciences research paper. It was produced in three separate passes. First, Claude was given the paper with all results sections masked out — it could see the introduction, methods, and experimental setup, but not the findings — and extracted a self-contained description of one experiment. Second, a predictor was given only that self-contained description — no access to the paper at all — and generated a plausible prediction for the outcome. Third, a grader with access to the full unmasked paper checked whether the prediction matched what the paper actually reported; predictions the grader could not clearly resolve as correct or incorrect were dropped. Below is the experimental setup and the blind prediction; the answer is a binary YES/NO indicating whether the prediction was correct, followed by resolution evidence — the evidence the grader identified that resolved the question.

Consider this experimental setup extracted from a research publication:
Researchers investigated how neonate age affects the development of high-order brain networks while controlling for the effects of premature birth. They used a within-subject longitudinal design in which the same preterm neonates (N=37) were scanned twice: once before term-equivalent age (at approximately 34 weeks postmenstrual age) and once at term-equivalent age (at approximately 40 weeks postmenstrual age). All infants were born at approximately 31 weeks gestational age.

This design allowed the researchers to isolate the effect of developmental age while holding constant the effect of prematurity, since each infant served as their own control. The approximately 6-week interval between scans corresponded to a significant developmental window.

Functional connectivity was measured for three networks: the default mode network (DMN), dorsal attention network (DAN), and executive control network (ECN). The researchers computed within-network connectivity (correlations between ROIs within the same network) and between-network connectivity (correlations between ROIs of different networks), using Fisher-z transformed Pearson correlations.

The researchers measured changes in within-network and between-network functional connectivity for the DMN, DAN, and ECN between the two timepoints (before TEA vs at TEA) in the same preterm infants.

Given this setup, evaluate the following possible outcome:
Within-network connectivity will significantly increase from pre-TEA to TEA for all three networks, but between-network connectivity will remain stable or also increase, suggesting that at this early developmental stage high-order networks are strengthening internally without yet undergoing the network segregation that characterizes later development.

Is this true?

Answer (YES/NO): NO